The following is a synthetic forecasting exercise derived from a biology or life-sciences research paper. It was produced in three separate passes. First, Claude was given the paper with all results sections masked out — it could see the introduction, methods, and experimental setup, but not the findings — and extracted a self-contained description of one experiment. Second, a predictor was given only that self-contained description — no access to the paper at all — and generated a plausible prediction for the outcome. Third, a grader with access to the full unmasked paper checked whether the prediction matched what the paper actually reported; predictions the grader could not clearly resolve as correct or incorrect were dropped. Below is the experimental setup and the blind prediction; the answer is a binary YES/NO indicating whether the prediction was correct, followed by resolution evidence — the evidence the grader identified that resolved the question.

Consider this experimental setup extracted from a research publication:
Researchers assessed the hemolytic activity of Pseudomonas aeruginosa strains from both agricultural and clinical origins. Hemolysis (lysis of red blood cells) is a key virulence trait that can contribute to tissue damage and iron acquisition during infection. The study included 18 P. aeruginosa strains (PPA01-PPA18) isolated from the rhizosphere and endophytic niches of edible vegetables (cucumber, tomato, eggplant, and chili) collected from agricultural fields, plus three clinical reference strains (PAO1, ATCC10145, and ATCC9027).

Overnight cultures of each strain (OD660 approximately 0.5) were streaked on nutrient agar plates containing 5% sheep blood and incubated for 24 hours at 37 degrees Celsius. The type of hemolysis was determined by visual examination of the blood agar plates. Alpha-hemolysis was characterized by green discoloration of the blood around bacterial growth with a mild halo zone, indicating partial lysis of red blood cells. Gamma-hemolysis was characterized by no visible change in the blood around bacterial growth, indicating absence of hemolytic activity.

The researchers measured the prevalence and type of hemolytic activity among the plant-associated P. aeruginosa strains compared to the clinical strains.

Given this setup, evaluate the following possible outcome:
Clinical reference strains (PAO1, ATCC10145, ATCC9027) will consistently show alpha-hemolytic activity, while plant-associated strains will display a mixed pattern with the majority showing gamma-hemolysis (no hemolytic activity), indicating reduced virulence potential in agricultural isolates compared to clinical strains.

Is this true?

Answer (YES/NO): NO